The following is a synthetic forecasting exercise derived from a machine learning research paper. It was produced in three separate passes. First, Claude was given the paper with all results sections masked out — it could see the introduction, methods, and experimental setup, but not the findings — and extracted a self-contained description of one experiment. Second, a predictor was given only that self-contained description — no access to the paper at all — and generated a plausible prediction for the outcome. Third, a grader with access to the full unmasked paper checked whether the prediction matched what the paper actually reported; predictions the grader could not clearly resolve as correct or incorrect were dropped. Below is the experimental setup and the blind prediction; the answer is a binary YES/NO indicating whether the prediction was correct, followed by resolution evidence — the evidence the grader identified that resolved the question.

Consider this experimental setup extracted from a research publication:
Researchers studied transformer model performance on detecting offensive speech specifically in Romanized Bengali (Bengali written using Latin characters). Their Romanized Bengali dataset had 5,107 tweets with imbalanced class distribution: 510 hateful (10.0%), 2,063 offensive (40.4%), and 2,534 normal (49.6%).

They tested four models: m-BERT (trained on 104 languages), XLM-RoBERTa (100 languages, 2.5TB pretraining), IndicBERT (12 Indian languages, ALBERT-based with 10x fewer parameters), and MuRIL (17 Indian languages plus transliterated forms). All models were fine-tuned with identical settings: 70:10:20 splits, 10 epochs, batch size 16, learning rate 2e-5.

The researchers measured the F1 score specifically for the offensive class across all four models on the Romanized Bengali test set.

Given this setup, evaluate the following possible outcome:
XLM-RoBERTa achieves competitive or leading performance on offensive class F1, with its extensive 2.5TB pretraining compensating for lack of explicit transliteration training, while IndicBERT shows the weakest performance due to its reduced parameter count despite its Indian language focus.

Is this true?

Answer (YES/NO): NO